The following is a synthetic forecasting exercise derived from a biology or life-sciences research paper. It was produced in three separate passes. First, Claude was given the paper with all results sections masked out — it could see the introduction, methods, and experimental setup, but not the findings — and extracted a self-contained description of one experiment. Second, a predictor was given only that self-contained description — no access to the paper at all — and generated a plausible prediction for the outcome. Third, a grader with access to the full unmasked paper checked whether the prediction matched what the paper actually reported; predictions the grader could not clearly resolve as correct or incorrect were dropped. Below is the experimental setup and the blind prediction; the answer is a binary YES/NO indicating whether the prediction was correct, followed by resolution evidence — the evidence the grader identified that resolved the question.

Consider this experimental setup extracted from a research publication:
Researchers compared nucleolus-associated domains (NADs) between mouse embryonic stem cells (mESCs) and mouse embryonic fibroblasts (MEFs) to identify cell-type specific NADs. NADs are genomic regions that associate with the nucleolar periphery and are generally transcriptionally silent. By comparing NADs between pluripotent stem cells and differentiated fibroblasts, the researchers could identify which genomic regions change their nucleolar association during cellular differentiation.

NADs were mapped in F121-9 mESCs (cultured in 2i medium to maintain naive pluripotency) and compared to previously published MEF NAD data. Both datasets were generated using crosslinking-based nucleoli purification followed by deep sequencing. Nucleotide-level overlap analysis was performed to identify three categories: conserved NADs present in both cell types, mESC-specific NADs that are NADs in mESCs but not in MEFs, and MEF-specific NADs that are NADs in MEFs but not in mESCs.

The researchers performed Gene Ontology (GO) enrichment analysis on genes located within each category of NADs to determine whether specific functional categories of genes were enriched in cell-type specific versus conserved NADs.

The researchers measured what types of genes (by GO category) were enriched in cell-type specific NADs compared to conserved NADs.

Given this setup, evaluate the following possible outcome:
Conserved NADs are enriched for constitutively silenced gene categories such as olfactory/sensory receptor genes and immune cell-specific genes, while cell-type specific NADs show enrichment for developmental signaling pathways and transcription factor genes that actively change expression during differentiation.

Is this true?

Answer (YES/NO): NO